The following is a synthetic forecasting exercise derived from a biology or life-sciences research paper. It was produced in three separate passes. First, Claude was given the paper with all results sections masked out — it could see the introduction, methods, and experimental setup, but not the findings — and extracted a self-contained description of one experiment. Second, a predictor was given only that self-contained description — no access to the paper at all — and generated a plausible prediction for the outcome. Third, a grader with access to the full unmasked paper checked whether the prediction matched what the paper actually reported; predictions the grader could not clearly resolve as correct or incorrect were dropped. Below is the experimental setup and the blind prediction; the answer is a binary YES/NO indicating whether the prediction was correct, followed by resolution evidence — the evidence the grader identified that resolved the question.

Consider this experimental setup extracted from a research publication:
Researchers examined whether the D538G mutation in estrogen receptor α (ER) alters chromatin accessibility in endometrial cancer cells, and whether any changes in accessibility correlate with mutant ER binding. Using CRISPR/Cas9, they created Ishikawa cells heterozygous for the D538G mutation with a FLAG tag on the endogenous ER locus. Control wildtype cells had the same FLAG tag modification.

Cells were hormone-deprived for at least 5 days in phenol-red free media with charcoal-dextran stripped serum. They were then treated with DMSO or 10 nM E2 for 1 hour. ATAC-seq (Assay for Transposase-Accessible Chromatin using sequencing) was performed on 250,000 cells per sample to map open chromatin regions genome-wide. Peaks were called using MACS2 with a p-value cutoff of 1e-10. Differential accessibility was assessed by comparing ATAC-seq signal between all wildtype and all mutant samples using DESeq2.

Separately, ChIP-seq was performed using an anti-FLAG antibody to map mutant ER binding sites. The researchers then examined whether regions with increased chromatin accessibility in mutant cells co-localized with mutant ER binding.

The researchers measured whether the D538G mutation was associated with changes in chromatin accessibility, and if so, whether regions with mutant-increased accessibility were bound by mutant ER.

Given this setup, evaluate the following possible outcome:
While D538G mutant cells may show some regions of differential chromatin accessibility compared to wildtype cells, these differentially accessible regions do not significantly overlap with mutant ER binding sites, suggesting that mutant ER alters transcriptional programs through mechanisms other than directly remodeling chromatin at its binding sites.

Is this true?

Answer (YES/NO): NO